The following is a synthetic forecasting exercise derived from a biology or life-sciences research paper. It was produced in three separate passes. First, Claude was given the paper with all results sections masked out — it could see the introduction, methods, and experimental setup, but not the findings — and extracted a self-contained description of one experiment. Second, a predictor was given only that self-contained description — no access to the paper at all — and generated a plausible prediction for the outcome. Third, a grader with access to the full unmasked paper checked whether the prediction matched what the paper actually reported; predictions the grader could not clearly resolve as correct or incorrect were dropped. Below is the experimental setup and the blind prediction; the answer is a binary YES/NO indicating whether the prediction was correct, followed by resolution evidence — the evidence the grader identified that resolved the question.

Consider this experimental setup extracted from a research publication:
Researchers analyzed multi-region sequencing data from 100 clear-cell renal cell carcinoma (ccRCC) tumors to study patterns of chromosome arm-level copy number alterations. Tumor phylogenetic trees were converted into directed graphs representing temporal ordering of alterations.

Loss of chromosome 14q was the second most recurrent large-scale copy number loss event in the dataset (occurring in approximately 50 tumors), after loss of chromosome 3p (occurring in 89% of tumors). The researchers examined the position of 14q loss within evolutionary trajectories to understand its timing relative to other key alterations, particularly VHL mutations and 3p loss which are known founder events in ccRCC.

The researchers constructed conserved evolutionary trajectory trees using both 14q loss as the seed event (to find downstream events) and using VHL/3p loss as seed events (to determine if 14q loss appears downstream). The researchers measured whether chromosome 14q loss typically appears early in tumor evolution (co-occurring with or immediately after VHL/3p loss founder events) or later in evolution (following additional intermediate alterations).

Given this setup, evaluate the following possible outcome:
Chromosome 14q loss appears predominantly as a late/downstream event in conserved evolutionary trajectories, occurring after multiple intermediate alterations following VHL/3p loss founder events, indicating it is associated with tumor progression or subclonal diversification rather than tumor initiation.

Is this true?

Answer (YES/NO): YES